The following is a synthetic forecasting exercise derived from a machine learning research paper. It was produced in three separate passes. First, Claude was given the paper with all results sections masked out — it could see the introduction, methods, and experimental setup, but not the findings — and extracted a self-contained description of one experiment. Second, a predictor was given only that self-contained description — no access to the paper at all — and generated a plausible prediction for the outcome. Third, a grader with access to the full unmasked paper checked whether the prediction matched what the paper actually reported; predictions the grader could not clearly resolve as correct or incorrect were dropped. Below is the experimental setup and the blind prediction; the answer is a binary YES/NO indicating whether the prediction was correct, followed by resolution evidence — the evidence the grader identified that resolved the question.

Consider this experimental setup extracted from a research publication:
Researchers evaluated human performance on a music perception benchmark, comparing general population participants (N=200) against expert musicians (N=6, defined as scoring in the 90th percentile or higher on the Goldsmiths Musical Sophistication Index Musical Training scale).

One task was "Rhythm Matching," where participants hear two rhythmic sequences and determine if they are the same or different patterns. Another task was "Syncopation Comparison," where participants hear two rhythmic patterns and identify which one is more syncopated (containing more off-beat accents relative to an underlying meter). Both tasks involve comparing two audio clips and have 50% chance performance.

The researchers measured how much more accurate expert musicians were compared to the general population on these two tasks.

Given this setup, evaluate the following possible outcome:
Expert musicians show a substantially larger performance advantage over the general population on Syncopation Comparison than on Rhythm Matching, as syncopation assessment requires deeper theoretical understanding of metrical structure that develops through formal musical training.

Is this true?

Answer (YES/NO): YES